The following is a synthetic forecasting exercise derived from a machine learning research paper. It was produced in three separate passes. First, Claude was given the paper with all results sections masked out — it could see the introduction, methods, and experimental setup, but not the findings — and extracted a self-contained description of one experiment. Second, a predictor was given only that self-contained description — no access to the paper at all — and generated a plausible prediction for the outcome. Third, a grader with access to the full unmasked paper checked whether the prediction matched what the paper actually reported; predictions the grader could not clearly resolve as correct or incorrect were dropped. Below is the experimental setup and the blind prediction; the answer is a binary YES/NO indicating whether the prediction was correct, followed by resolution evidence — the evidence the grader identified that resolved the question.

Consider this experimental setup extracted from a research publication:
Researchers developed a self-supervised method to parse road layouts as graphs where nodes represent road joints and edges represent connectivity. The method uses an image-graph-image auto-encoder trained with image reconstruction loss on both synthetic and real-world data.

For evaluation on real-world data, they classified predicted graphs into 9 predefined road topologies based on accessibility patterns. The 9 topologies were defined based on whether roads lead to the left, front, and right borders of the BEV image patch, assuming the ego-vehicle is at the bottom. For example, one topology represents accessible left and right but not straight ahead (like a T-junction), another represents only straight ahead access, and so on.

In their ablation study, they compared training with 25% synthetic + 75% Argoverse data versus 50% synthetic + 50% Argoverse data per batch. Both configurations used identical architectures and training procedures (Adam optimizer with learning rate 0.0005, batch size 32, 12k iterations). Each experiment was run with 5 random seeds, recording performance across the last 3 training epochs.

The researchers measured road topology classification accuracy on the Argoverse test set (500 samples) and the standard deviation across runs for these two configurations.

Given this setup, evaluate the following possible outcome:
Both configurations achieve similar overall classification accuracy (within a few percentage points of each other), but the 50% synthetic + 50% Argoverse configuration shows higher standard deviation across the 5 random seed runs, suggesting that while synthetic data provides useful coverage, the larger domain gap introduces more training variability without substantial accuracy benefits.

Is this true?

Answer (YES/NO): NO